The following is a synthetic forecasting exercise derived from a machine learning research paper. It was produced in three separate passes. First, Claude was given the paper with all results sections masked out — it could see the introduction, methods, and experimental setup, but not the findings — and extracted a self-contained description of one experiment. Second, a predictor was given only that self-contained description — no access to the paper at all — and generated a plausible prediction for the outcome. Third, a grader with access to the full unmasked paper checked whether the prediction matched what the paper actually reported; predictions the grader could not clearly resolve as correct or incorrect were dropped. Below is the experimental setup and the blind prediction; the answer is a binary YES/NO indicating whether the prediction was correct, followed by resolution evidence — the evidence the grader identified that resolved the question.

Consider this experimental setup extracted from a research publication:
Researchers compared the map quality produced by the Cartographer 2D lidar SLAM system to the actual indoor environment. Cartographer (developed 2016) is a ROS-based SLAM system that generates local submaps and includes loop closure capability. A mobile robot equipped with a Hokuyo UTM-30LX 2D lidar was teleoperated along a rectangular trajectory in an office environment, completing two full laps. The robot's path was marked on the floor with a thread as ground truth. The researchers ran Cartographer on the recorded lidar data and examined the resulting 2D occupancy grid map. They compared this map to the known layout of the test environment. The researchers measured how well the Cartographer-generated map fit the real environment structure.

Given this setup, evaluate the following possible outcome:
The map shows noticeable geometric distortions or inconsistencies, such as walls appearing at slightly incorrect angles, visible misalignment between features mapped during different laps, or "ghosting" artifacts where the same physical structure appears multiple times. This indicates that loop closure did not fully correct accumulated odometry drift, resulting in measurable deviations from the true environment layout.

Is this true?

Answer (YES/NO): NO